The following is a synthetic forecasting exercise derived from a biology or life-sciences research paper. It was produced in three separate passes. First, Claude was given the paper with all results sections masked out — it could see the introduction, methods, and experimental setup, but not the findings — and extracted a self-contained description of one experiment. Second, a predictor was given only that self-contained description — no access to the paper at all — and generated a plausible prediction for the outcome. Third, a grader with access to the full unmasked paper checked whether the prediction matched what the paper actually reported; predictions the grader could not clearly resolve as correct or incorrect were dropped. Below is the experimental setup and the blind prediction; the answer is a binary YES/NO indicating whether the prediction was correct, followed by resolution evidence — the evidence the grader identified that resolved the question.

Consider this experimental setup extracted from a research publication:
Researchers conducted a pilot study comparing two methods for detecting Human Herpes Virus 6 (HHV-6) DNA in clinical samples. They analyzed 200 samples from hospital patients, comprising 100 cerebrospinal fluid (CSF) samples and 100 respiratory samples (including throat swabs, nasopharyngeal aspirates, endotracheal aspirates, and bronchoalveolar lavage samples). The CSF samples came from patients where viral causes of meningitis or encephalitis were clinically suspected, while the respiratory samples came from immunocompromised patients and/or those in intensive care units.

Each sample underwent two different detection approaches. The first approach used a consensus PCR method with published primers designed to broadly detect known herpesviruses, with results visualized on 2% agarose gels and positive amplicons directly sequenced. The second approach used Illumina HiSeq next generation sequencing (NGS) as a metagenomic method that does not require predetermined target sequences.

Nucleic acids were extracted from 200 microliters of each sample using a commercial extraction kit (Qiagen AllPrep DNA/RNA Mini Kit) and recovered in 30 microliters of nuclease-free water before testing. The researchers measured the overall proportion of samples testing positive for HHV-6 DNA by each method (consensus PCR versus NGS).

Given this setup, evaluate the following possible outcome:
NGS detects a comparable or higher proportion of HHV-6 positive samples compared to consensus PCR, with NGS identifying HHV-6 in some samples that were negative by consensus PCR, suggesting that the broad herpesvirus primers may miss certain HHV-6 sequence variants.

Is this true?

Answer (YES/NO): YES